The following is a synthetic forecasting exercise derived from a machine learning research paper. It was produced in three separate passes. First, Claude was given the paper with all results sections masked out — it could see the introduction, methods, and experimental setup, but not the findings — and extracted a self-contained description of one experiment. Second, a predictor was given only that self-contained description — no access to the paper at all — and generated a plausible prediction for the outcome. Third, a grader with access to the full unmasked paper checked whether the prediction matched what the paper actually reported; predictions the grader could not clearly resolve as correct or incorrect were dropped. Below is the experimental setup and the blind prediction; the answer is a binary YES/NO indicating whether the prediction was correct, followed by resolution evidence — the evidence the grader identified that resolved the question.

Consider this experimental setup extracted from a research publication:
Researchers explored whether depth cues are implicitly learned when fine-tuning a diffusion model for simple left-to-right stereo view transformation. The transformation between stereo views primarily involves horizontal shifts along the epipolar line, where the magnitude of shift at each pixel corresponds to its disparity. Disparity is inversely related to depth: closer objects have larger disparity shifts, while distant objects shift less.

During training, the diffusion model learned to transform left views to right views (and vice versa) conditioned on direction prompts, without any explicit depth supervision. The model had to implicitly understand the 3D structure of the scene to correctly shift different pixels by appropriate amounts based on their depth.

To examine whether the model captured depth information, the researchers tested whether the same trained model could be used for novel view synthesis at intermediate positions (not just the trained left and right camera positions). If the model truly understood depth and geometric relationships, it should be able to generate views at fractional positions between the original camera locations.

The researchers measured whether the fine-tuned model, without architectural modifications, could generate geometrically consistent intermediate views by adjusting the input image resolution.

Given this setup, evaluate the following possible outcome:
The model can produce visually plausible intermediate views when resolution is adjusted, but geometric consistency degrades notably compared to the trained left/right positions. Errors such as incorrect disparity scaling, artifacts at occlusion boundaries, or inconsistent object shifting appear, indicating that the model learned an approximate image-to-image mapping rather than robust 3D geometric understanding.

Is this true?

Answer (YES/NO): NO